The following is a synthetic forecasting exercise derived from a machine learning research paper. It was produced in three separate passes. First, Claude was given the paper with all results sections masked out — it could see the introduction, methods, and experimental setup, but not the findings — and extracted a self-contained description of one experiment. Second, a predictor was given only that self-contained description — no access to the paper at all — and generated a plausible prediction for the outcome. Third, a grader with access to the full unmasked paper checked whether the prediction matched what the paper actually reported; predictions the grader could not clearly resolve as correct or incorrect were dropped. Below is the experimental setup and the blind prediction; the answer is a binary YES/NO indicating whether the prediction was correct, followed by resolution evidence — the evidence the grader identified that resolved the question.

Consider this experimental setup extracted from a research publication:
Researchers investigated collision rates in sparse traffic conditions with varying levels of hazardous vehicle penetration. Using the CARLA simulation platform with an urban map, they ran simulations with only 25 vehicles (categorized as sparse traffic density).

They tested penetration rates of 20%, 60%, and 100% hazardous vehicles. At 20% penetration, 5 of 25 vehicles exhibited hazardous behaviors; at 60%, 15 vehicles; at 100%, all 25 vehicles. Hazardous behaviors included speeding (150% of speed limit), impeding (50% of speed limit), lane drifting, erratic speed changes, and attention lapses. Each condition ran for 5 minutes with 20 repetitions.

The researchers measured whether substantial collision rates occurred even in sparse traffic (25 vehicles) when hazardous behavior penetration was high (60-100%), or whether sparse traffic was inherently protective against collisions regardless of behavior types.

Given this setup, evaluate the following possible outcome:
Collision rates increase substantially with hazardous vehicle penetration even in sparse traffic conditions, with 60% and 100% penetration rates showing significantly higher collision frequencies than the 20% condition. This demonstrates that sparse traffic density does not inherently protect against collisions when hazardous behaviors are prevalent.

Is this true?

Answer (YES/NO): YES